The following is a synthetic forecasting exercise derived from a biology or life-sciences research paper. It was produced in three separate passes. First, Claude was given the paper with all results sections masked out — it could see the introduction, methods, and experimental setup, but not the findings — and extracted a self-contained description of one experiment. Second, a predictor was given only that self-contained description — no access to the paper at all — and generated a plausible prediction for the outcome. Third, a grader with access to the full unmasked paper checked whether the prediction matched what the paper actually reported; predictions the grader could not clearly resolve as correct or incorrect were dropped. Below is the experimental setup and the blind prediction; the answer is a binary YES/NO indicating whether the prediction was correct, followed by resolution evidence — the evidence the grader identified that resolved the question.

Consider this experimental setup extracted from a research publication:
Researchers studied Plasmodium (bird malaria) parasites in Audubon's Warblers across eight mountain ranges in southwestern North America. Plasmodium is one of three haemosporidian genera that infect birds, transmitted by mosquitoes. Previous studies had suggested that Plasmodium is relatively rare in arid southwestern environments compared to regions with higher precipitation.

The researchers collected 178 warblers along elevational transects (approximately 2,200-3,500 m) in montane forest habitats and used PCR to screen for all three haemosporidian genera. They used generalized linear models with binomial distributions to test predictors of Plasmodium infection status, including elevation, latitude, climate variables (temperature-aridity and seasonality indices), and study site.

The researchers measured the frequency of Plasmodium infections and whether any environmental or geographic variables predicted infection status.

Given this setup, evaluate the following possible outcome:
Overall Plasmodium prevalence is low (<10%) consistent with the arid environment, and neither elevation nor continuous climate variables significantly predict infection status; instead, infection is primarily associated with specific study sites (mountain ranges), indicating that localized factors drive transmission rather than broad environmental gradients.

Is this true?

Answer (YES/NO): NO